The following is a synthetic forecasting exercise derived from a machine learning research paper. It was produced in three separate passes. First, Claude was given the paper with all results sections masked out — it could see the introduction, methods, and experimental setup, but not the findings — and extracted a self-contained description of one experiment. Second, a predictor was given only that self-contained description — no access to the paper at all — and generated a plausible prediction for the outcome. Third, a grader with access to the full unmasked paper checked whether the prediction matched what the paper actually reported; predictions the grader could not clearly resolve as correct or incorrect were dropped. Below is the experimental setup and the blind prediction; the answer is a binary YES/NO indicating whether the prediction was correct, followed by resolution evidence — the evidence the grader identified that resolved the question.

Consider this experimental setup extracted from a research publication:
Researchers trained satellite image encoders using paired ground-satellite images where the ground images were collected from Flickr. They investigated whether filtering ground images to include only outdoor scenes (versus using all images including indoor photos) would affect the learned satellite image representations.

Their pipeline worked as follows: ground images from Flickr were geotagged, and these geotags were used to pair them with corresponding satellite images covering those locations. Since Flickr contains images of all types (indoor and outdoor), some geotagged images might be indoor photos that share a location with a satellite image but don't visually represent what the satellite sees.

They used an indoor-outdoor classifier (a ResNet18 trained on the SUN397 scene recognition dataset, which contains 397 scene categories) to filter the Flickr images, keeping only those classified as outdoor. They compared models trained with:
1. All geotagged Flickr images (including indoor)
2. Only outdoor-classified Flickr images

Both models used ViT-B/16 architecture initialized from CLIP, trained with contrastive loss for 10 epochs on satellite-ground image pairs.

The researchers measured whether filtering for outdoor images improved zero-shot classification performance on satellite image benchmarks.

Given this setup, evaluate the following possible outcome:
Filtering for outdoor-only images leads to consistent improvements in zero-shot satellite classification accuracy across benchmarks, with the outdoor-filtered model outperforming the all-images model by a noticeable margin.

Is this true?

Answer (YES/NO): NO